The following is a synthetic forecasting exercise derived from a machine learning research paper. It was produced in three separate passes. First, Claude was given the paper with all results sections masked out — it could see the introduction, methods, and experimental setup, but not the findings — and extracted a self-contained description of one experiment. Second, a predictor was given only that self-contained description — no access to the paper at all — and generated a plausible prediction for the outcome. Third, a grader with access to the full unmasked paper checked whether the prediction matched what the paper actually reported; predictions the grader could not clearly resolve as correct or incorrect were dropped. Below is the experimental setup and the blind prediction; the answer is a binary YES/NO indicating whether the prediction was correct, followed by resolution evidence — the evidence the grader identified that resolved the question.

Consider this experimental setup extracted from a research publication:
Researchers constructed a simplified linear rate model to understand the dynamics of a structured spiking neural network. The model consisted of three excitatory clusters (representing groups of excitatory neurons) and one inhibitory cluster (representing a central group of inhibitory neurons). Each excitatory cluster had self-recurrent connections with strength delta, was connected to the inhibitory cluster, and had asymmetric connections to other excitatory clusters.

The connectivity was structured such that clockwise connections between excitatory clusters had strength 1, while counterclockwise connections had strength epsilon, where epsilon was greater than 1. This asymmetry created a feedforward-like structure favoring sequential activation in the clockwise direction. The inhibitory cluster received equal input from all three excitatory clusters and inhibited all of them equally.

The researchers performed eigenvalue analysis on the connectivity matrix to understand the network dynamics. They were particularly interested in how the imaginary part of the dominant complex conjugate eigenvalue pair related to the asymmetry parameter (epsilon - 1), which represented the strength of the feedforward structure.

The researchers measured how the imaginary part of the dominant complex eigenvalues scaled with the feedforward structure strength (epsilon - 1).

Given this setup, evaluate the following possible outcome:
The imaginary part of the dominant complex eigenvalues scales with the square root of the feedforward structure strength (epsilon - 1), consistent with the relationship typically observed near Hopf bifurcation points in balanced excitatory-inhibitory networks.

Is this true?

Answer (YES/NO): NO